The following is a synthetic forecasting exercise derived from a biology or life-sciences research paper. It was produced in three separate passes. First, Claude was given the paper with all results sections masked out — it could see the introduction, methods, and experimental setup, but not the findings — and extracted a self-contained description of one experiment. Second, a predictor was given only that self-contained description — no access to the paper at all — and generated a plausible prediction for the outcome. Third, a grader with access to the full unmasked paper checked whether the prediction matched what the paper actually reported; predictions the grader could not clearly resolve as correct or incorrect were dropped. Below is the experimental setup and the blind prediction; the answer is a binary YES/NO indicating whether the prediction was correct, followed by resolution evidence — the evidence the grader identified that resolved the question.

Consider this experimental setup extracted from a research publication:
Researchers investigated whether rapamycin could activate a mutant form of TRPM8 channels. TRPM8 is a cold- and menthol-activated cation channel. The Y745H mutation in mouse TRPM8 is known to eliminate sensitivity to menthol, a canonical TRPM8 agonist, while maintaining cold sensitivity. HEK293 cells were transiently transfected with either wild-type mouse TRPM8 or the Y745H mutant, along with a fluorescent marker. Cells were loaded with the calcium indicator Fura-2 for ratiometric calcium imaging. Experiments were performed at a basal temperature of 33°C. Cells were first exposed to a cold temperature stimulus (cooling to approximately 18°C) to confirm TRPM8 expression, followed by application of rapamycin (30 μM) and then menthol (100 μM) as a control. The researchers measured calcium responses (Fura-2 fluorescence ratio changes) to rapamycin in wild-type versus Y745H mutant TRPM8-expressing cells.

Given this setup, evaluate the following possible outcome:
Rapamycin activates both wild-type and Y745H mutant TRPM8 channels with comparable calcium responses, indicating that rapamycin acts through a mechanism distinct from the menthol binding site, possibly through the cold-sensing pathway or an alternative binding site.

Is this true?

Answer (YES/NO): YES